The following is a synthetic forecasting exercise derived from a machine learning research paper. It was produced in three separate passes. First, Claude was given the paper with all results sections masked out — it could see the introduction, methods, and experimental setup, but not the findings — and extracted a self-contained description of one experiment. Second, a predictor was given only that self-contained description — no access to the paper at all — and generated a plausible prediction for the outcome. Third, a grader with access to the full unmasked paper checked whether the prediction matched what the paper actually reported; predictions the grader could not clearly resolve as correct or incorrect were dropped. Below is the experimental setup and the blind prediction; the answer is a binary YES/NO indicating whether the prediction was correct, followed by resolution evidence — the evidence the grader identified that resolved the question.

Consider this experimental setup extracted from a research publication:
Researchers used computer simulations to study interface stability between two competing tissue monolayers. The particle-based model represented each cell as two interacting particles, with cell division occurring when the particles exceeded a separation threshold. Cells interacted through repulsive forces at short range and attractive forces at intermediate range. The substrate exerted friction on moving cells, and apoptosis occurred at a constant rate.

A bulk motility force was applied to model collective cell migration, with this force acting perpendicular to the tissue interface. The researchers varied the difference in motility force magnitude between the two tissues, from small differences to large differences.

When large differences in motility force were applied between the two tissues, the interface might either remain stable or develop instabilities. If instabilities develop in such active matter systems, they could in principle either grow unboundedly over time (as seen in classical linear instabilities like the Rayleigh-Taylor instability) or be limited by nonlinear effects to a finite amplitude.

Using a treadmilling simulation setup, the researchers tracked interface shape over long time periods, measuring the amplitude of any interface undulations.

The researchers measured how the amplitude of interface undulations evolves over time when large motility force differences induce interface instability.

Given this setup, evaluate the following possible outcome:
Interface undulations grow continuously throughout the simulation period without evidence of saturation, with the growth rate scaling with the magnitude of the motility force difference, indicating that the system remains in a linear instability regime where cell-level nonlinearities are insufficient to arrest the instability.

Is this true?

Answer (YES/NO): NO